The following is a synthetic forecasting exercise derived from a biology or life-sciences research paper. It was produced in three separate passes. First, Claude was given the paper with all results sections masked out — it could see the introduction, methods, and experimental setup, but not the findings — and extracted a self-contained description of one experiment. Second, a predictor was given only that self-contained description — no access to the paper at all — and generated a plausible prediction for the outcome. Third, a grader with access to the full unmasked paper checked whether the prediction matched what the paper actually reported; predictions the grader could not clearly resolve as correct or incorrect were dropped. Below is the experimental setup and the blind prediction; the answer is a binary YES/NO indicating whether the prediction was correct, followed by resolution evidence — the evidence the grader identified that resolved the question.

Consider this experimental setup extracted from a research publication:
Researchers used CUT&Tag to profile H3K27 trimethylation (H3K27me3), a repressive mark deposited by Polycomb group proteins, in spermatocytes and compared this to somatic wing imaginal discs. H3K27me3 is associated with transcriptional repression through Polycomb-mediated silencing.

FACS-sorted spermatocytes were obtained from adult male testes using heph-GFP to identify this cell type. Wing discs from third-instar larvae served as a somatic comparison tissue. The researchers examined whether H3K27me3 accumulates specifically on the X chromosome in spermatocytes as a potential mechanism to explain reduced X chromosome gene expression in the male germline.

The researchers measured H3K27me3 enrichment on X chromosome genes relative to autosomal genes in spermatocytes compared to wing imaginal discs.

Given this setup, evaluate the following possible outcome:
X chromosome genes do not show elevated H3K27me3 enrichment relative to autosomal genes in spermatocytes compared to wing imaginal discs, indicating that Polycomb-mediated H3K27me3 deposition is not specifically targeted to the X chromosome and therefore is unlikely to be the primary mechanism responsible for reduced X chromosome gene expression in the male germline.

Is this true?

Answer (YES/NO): YES